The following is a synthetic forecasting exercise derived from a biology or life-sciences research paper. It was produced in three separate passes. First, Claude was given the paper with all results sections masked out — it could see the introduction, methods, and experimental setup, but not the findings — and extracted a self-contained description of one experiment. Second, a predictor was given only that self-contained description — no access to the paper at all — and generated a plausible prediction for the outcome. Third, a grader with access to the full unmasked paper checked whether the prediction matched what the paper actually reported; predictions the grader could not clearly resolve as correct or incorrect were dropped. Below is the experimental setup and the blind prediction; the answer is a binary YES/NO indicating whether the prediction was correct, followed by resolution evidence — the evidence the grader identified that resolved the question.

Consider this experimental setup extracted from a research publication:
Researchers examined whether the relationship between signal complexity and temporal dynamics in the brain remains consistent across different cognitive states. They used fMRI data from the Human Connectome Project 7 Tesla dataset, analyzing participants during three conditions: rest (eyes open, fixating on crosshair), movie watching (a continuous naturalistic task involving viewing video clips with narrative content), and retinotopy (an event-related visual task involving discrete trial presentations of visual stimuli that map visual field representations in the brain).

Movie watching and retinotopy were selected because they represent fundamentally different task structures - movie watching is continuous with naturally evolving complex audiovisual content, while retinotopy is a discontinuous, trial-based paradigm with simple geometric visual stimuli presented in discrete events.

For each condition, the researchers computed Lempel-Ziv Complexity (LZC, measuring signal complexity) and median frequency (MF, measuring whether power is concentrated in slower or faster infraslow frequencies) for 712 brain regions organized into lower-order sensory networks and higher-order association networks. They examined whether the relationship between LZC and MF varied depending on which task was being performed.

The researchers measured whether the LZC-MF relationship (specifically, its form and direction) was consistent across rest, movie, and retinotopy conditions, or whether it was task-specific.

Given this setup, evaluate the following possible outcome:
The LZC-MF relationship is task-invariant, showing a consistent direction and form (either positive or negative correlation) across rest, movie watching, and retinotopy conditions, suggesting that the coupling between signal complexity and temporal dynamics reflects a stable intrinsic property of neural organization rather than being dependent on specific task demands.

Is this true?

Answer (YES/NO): YES